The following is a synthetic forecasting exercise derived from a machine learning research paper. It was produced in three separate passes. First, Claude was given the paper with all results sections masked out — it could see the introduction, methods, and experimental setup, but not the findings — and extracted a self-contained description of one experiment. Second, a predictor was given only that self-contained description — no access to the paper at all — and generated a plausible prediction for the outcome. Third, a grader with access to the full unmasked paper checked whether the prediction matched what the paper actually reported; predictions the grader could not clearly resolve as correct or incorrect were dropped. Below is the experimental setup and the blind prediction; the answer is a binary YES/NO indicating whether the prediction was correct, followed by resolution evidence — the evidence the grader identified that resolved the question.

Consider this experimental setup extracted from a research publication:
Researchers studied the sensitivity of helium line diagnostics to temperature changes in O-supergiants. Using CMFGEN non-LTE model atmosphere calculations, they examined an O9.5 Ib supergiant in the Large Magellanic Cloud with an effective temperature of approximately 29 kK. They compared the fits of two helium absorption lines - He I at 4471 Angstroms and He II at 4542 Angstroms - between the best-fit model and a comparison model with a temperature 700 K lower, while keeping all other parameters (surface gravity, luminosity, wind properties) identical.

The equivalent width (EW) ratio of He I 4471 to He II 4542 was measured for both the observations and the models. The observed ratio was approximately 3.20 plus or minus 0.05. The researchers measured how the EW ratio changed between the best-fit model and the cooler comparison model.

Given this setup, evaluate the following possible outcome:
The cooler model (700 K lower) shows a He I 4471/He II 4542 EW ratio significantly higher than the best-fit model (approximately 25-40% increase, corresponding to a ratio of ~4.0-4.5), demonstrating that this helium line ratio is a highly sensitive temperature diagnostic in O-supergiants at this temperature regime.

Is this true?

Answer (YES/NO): NO